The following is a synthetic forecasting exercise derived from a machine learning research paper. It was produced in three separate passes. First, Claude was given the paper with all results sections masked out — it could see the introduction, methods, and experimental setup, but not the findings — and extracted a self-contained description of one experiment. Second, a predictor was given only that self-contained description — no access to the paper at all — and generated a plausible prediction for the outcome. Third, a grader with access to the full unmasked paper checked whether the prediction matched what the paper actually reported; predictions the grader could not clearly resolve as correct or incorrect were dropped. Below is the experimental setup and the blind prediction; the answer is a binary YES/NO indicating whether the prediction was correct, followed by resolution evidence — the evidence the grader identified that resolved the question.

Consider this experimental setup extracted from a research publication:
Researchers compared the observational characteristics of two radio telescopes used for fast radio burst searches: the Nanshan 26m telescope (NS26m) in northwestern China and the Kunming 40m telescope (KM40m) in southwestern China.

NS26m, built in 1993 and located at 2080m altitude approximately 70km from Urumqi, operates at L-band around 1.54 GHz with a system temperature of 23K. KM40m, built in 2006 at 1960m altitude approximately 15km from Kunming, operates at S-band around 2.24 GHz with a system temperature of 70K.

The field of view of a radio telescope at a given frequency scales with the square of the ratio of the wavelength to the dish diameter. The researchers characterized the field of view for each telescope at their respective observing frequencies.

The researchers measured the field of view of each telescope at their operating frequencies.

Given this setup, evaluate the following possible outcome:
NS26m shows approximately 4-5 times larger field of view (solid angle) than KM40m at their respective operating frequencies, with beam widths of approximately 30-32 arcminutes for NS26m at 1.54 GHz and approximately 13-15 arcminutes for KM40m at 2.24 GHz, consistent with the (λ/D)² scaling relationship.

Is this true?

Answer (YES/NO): NO